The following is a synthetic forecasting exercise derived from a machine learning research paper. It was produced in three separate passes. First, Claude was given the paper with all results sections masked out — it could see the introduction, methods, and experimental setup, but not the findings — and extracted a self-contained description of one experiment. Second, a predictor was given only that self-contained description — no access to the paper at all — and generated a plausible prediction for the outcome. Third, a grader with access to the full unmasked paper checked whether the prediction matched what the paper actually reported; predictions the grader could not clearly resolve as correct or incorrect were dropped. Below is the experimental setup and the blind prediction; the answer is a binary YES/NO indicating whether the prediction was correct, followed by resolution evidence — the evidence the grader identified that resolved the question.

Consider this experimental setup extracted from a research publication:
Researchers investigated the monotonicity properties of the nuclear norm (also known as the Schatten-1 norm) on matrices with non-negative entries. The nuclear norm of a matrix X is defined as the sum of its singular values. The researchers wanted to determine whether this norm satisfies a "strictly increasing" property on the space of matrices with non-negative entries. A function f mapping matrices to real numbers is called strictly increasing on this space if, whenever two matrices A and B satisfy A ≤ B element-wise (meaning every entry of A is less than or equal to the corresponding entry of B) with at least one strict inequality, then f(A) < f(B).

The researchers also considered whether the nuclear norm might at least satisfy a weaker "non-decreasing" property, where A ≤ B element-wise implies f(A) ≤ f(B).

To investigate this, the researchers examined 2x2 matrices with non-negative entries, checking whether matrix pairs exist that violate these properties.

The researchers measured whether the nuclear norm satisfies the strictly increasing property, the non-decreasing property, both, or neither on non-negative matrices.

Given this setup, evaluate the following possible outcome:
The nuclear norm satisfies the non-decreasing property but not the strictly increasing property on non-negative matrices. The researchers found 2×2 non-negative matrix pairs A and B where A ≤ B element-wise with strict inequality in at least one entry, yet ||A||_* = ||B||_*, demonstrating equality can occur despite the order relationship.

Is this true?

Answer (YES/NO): NO